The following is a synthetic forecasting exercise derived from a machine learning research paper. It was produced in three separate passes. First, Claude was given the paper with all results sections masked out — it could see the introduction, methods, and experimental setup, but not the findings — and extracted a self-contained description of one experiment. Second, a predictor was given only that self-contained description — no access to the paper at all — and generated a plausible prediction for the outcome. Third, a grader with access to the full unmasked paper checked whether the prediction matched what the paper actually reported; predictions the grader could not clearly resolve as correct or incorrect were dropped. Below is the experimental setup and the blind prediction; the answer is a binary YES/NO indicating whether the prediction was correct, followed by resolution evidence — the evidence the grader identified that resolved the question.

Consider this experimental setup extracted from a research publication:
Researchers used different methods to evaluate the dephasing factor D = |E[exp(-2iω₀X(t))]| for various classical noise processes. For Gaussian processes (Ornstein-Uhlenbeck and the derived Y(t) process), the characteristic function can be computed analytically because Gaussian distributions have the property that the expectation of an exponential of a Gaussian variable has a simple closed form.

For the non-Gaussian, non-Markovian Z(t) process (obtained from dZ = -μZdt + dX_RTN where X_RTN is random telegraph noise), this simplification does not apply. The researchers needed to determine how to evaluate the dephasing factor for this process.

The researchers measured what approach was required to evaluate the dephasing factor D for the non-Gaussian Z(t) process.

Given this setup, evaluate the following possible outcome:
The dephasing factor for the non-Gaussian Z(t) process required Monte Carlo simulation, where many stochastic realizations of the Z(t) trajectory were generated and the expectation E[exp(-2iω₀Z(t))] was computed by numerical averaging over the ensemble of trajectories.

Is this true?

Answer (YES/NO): YES